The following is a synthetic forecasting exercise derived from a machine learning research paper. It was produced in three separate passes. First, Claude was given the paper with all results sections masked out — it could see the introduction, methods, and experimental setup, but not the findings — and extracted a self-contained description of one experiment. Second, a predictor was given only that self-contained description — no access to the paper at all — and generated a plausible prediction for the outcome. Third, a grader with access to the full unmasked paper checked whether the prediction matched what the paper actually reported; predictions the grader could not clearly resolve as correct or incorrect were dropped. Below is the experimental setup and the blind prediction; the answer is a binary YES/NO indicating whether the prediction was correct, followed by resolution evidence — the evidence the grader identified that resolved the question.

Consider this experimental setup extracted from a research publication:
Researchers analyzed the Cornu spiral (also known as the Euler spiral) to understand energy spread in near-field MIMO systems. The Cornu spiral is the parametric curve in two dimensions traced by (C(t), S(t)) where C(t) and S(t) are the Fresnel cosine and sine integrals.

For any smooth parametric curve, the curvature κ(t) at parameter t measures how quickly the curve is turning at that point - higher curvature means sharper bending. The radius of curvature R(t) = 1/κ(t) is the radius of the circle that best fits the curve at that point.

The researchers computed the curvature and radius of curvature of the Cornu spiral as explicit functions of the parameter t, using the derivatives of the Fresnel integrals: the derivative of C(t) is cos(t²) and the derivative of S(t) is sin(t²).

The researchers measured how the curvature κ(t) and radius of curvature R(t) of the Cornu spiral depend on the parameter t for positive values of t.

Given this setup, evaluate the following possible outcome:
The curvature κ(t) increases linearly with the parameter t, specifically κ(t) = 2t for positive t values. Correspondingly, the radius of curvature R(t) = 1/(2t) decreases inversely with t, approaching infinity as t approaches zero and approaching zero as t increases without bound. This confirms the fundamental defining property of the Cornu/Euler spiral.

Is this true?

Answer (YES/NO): YES